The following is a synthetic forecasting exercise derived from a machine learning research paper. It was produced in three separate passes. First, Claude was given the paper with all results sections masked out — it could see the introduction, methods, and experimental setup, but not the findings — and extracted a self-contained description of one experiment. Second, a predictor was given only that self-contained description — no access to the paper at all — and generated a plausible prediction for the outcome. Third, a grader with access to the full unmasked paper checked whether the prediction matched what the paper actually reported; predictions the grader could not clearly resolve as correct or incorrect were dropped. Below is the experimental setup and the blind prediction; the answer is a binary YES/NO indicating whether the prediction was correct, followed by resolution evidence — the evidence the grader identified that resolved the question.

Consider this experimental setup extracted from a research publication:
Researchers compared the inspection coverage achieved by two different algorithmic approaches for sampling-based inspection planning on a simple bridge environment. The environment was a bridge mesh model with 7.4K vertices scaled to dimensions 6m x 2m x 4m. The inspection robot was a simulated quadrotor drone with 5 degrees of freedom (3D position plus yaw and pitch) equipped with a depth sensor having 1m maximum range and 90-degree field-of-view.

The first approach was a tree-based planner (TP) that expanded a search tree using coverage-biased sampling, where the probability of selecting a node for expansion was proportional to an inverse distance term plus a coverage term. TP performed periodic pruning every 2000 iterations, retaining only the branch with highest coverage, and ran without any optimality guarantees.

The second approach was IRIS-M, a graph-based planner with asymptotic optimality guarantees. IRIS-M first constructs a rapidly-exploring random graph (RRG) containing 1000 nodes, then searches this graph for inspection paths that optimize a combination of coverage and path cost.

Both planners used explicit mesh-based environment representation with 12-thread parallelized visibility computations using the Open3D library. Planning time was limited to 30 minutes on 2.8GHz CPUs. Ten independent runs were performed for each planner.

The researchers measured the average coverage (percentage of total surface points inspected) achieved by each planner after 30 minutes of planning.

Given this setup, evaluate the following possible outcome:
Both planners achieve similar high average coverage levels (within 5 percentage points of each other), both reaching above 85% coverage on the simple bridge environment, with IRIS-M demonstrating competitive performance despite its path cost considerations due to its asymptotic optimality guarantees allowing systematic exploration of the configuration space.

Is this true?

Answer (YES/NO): NO